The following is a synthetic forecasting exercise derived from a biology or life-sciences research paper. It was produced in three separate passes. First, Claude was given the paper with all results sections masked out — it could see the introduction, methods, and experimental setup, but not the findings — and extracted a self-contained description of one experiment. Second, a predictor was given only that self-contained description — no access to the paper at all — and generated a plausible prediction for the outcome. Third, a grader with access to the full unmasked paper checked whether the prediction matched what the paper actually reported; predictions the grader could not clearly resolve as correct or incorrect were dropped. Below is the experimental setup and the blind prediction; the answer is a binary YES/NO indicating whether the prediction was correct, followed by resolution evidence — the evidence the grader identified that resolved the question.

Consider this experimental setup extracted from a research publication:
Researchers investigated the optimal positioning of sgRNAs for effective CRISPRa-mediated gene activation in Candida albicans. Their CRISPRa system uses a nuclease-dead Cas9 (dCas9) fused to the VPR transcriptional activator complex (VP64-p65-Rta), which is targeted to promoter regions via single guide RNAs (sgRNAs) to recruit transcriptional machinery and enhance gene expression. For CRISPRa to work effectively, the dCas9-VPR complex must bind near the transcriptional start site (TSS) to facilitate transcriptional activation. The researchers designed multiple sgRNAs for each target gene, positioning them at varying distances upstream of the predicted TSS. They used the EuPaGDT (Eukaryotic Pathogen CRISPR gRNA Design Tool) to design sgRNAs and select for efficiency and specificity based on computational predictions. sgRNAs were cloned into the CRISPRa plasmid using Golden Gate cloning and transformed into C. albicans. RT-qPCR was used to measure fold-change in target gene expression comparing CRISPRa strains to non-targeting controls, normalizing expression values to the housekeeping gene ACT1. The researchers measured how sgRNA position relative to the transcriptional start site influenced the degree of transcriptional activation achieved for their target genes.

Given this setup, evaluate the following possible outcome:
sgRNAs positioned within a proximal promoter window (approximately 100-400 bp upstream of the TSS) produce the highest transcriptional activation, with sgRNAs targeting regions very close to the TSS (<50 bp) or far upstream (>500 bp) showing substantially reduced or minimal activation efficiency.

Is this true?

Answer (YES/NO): NO